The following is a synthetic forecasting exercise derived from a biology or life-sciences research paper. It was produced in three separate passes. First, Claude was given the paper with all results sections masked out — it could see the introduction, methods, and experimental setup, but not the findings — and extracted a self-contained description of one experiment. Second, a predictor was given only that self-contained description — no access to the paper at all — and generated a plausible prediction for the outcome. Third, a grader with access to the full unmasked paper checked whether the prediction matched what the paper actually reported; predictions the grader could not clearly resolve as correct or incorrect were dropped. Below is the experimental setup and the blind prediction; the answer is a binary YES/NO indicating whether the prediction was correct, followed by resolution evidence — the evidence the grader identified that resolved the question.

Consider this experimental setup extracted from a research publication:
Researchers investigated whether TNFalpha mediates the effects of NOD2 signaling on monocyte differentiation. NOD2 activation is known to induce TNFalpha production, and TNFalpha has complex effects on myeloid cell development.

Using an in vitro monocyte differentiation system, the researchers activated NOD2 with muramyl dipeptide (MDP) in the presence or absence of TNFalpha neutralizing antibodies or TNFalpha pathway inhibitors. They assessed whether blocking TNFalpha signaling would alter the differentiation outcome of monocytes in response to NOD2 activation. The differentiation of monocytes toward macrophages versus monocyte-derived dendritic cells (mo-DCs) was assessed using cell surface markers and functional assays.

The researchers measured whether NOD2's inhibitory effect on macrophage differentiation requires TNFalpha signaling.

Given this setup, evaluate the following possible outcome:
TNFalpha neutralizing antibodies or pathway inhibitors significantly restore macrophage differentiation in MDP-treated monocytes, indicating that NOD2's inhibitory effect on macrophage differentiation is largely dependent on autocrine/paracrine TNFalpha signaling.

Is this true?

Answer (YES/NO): YES